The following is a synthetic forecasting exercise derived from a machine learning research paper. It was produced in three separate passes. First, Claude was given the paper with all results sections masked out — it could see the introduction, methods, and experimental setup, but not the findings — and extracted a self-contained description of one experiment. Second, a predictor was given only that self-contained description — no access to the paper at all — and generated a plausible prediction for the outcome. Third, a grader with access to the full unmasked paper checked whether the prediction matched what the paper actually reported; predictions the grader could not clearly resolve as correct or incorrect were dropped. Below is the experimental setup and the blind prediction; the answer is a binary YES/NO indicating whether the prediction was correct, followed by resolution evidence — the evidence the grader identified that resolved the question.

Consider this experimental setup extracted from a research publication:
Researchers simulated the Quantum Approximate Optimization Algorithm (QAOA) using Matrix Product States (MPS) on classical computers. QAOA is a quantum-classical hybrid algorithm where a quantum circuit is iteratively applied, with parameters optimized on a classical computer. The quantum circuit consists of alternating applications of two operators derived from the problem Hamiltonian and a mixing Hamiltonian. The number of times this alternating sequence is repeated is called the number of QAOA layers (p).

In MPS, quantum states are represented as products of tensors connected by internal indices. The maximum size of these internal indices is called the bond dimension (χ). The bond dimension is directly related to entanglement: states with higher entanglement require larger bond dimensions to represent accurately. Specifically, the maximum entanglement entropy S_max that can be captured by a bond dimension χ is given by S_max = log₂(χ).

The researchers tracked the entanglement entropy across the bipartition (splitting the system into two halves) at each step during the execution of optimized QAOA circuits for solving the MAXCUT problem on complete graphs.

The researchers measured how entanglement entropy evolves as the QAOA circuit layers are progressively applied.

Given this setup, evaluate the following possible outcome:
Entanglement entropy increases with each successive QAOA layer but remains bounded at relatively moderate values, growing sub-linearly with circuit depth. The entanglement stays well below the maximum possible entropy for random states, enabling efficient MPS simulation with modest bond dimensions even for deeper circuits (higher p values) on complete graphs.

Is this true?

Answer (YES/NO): NO